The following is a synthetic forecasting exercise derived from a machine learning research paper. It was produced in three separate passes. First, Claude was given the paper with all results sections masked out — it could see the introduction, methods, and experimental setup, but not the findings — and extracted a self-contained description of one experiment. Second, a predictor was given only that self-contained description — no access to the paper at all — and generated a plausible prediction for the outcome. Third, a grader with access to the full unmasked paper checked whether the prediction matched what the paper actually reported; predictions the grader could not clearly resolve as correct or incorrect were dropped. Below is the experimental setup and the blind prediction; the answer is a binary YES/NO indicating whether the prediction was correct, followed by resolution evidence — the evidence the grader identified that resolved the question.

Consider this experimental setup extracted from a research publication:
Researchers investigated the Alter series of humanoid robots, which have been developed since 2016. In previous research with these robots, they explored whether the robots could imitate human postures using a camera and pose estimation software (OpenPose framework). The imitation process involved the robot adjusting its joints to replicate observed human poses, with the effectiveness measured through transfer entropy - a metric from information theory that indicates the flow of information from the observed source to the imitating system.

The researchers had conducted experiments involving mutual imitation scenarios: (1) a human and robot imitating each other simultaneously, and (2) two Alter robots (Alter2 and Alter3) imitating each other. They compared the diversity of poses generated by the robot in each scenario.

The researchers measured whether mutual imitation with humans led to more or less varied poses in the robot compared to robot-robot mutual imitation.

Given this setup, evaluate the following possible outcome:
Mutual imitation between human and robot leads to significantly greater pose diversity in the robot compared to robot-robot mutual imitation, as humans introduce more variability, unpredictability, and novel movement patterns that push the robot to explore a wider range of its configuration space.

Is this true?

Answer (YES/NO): YES